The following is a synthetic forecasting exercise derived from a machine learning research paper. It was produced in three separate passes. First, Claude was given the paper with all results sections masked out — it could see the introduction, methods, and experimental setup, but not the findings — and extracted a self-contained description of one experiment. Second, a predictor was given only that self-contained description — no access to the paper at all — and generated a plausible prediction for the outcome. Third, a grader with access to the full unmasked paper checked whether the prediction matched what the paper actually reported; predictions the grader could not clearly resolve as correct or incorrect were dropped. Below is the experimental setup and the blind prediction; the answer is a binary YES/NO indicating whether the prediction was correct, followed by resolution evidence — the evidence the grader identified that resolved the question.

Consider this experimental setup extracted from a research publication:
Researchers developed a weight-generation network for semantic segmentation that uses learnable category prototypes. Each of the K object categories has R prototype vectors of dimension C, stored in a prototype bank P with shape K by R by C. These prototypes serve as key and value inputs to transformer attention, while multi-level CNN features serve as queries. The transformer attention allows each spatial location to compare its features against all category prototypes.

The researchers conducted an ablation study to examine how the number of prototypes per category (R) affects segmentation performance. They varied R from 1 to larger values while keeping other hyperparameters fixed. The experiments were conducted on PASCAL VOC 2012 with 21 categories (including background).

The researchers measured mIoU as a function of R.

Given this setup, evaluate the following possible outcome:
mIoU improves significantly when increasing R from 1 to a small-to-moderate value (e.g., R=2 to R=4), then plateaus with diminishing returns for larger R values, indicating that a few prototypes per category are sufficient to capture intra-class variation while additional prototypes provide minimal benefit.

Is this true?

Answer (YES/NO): NO